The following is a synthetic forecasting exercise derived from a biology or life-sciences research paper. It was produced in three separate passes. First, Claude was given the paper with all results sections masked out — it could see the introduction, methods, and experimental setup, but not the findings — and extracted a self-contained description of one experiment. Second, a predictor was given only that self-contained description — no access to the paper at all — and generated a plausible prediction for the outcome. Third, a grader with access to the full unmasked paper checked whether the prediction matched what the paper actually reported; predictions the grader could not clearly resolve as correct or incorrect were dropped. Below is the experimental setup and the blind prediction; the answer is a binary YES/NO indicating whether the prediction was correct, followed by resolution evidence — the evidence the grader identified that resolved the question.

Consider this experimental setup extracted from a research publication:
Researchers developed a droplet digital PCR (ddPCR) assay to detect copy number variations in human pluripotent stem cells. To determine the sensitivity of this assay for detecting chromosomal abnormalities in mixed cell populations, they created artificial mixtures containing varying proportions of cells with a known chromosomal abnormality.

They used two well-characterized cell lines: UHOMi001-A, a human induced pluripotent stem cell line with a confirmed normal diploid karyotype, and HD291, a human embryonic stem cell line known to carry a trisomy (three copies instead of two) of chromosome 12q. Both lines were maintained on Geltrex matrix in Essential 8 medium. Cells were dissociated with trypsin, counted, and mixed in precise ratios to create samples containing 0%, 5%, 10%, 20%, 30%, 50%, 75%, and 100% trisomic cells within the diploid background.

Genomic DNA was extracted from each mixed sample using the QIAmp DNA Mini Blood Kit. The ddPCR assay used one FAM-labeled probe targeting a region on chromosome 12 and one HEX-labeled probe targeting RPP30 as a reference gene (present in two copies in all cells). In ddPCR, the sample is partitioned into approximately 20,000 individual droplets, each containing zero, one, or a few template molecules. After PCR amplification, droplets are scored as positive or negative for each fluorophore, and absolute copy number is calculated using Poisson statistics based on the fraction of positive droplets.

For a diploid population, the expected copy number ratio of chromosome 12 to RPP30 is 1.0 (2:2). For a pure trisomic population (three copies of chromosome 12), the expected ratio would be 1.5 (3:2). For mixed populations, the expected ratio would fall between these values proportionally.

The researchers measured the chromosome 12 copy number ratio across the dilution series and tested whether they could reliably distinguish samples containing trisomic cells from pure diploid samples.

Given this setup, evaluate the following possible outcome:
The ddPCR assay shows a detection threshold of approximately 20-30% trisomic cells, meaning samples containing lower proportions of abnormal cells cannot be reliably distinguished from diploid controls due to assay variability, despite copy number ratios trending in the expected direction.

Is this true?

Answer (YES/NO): NO